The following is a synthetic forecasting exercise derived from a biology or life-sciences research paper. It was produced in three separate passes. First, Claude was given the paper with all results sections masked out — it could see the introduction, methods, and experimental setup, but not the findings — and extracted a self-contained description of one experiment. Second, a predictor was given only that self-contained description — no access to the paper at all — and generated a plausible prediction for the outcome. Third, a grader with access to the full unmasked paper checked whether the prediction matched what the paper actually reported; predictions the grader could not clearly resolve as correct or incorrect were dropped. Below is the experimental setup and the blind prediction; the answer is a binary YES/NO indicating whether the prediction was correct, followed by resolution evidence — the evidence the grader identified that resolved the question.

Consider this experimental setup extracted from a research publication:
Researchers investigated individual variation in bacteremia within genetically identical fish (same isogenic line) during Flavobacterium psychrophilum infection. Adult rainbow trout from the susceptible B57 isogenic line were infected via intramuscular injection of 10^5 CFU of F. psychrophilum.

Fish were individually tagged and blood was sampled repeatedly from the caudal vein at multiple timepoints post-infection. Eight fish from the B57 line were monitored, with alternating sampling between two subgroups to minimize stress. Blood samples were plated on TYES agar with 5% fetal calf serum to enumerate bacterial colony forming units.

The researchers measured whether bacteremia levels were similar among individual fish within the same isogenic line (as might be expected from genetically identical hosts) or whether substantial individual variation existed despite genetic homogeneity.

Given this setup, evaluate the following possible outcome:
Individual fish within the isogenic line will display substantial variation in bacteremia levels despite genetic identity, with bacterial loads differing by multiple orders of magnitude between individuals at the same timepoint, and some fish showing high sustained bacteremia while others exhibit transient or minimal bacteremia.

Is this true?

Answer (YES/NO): NO